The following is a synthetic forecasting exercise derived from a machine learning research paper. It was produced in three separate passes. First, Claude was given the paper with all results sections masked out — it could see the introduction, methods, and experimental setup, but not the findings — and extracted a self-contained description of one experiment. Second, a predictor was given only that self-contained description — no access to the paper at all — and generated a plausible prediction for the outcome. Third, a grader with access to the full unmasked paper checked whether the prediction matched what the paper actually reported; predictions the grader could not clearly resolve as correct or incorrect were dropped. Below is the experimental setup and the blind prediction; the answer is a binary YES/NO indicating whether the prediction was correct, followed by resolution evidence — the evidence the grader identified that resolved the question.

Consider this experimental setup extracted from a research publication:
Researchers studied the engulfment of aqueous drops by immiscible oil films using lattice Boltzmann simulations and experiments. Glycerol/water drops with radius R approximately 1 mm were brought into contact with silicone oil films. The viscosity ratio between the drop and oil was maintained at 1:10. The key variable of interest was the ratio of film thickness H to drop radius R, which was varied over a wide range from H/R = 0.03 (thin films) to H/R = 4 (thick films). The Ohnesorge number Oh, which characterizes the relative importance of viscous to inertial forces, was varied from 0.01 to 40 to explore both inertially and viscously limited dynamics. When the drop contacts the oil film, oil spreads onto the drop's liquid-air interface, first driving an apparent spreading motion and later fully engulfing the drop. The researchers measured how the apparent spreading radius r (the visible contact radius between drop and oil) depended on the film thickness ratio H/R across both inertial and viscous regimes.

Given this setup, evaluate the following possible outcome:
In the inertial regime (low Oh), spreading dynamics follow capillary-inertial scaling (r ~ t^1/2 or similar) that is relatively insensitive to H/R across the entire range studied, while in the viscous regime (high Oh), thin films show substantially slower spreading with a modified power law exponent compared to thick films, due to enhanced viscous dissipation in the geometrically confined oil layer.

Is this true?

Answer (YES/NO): NO